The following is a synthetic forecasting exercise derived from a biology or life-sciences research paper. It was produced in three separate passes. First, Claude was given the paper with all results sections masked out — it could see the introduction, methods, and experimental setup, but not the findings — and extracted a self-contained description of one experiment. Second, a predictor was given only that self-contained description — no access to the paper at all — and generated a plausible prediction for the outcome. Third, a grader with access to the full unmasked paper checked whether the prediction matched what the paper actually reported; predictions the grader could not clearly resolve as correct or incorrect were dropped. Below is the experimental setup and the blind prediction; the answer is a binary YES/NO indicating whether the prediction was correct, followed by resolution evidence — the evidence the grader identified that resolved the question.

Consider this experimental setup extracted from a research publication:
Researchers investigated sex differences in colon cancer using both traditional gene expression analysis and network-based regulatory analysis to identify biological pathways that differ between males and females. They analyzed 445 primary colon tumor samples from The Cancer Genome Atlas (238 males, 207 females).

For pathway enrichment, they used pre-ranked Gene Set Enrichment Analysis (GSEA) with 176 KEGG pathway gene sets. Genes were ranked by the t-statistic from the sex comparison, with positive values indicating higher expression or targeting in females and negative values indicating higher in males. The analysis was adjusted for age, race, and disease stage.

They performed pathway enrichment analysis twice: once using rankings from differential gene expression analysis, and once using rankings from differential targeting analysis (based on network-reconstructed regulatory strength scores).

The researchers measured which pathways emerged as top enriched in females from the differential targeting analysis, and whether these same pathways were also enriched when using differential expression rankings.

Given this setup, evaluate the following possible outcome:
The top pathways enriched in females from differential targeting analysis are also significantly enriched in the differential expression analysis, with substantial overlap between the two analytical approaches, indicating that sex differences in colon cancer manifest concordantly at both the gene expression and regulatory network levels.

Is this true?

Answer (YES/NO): NO